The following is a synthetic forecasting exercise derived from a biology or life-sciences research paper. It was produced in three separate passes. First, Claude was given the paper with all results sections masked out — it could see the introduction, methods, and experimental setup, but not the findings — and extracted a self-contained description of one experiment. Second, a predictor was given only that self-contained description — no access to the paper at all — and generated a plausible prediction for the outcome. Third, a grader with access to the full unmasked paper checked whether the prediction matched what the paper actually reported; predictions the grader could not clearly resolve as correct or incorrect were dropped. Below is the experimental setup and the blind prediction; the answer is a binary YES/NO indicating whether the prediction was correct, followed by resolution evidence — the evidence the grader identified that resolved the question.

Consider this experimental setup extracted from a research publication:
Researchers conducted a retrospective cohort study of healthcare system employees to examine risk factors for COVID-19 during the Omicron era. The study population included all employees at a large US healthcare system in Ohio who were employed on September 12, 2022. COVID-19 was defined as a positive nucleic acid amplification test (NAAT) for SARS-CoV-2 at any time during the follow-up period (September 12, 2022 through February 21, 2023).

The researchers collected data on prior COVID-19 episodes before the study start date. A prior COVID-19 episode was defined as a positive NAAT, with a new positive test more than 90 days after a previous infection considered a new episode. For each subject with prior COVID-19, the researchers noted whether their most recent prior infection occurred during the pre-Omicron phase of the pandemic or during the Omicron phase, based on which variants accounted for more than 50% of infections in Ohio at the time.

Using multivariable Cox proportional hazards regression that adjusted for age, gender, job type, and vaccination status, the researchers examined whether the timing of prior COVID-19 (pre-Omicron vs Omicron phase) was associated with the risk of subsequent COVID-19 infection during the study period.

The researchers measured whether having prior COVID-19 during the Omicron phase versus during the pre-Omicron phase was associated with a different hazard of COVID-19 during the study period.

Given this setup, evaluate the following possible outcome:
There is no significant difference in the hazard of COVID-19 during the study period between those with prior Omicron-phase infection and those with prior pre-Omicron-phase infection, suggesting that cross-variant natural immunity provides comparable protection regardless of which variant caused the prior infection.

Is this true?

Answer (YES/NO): NO